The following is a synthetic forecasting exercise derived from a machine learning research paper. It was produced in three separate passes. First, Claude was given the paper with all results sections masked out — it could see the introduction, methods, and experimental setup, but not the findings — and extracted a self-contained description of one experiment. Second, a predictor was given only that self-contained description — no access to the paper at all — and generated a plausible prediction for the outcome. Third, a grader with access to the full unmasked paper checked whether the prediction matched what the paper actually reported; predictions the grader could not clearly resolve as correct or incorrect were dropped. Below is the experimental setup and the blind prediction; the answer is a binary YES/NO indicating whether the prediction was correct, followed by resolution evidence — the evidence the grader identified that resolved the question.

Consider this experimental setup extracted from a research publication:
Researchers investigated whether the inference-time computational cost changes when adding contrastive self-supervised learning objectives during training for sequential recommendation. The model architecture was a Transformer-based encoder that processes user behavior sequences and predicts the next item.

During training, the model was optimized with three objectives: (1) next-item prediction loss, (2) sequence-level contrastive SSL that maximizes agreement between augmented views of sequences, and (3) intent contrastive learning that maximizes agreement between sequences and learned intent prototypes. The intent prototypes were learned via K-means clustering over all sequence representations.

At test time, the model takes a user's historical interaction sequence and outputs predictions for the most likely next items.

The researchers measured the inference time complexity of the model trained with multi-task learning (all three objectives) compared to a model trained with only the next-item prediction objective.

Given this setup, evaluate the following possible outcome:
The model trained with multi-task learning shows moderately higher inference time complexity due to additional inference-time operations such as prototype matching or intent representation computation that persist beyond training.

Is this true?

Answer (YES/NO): NO